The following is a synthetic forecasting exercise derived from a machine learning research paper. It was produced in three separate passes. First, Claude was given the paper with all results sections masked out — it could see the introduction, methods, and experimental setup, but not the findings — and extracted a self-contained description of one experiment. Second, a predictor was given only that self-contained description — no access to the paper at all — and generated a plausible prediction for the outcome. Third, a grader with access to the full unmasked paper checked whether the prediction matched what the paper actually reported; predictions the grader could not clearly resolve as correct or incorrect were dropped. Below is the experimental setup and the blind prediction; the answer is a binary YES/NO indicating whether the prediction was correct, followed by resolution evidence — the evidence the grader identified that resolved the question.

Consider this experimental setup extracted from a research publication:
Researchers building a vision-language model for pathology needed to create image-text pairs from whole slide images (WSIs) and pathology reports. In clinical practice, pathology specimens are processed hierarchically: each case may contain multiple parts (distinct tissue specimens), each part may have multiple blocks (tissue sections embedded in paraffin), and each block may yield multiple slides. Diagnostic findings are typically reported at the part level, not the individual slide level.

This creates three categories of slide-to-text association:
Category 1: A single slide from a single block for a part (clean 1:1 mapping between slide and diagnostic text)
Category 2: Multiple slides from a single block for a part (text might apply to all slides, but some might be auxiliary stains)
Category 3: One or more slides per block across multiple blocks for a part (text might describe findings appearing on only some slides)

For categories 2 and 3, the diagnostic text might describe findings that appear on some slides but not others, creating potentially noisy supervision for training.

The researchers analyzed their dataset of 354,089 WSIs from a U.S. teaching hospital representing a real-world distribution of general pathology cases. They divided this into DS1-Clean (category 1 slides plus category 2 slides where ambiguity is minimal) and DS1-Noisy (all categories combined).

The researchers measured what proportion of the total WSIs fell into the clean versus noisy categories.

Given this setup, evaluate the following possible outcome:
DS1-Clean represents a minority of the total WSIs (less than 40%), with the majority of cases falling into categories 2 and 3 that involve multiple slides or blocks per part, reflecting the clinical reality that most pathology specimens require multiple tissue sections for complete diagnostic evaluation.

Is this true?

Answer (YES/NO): YES